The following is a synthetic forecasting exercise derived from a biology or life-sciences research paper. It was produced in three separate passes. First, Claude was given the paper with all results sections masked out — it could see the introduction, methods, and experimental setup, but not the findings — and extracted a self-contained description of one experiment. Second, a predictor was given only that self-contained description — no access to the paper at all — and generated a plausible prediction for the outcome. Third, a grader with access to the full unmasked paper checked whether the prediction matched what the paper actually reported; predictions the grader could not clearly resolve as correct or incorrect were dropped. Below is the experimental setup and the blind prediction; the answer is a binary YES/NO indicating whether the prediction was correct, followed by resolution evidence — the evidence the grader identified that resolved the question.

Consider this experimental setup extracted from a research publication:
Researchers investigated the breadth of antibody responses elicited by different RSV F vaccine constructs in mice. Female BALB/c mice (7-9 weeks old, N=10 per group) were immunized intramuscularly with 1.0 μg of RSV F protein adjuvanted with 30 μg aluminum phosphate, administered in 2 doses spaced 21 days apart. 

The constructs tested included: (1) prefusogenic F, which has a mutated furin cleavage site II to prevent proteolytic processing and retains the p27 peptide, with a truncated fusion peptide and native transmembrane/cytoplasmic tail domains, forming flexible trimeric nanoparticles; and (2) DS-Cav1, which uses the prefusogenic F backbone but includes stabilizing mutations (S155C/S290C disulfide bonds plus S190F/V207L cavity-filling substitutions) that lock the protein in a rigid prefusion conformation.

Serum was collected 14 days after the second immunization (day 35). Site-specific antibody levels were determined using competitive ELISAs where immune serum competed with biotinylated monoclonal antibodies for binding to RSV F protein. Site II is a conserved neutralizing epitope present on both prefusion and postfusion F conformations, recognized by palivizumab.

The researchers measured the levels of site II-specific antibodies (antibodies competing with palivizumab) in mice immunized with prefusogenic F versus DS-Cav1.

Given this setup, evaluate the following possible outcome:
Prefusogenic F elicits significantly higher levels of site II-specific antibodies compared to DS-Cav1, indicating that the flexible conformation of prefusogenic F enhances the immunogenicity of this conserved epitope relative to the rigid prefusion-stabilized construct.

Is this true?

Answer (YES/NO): YES